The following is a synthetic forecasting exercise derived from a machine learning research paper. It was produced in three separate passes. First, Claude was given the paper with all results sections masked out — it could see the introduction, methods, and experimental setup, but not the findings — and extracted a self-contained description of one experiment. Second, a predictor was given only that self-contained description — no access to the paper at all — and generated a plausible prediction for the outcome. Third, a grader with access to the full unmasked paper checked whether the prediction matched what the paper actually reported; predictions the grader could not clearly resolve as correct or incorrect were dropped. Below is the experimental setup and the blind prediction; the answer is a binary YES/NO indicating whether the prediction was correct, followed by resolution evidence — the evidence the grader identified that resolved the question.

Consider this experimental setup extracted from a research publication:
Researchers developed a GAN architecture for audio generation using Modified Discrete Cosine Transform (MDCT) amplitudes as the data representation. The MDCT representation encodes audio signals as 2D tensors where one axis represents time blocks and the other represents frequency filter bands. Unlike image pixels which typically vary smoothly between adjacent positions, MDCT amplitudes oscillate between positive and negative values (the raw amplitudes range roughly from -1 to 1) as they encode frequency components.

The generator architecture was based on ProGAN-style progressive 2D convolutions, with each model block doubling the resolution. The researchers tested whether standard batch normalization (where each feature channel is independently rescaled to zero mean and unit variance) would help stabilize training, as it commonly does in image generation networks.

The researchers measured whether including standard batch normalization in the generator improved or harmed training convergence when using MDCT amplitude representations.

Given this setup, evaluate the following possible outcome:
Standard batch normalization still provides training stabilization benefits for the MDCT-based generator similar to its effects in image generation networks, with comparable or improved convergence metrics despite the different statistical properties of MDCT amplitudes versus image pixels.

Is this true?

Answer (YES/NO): NO